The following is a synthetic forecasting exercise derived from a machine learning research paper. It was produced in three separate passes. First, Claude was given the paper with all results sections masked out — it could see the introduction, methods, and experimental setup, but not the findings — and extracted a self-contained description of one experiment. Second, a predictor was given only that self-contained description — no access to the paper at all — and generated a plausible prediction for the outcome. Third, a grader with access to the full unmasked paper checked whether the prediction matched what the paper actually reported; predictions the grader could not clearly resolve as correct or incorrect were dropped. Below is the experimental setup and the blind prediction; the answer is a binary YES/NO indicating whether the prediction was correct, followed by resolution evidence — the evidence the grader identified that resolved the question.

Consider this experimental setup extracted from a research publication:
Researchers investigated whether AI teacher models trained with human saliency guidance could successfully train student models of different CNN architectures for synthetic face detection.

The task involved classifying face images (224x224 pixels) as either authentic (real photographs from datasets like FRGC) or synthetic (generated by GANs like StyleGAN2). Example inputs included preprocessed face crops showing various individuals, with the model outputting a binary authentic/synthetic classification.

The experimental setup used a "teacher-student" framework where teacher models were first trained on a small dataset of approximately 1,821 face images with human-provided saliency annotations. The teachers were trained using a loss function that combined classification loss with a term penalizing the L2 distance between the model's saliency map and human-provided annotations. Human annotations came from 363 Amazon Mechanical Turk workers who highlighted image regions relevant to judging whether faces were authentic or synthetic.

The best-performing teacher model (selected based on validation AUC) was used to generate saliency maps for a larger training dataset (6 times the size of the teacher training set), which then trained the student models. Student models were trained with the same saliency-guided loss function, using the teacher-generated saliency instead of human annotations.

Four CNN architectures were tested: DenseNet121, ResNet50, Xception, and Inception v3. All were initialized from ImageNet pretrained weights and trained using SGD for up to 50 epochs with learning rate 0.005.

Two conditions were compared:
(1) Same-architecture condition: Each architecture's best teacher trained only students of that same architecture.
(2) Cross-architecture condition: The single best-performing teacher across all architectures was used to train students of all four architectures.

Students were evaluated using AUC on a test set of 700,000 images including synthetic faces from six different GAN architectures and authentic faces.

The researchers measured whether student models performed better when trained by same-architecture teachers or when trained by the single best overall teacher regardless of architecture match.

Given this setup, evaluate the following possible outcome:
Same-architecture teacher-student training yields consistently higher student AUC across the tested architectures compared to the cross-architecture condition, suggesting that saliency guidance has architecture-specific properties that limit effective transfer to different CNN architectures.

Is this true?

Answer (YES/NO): NO